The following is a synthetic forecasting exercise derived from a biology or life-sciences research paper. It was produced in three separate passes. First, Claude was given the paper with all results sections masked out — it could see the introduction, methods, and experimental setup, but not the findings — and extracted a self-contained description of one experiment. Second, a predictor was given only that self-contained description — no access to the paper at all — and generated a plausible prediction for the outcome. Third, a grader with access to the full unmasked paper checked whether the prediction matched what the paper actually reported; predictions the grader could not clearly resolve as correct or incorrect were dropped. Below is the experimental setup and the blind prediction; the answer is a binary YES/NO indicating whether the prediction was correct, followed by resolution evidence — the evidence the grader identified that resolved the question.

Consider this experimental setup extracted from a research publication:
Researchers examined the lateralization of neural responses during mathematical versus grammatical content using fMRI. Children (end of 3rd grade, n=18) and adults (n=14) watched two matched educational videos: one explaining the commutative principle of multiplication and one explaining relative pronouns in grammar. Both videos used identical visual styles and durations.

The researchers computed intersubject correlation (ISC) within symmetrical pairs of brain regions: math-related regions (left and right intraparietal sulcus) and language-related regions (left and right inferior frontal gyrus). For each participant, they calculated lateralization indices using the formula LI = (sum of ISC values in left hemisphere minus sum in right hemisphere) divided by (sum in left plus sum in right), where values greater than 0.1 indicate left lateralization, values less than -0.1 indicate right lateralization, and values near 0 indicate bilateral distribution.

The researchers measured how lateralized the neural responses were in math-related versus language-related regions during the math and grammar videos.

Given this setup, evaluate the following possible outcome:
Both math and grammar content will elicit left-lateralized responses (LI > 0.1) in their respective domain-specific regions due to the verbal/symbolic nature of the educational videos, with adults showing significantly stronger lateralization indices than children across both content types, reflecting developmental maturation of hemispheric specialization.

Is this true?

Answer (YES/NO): NO